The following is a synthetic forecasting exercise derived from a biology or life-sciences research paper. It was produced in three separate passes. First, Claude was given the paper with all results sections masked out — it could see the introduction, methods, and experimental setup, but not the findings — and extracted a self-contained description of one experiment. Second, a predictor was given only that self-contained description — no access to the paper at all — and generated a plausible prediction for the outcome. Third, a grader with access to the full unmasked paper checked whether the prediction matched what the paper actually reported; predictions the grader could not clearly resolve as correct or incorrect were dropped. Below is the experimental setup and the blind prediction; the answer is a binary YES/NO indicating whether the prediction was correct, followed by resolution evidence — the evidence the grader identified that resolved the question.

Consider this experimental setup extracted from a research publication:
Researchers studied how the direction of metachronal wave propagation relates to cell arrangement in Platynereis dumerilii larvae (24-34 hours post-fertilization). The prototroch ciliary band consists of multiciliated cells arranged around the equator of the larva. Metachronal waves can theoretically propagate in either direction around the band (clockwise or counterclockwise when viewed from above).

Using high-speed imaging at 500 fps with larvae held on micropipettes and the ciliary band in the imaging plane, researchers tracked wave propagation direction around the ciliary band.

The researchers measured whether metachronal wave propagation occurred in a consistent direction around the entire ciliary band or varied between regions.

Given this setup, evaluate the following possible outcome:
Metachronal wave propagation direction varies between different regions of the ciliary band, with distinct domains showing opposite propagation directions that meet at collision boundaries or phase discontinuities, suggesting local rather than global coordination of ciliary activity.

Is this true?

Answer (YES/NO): NO